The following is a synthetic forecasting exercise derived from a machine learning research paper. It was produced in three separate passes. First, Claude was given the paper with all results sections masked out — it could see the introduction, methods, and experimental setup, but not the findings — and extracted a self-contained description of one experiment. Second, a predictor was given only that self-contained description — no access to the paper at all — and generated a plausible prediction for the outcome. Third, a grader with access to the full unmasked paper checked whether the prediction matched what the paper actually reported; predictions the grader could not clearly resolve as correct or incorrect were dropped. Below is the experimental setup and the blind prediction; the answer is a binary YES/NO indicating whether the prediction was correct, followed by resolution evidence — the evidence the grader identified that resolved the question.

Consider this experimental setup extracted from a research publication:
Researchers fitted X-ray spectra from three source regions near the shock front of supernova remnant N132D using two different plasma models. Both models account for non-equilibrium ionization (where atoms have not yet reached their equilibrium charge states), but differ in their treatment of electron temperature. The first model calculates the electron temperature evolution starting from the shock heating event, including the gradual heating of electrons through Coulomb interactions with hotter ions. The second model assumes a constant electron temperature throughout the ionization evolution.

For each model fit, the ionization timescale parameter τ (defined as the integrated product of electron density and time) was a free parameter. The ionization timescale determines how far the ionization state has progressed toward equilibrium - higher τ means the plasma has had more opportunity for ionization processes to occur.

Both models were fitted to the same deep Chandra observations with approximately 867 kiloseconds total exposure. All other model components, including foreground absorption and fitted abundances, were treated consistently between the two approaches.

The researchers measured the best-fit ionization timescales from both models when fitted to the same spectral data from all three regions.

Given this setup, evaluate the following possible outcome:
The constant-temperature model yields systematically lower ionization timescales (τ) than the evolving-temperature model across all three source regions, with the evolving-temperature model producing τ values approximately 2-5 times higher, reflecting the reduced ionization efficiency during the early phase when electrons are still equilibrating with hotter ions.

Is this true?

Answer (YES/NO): NO